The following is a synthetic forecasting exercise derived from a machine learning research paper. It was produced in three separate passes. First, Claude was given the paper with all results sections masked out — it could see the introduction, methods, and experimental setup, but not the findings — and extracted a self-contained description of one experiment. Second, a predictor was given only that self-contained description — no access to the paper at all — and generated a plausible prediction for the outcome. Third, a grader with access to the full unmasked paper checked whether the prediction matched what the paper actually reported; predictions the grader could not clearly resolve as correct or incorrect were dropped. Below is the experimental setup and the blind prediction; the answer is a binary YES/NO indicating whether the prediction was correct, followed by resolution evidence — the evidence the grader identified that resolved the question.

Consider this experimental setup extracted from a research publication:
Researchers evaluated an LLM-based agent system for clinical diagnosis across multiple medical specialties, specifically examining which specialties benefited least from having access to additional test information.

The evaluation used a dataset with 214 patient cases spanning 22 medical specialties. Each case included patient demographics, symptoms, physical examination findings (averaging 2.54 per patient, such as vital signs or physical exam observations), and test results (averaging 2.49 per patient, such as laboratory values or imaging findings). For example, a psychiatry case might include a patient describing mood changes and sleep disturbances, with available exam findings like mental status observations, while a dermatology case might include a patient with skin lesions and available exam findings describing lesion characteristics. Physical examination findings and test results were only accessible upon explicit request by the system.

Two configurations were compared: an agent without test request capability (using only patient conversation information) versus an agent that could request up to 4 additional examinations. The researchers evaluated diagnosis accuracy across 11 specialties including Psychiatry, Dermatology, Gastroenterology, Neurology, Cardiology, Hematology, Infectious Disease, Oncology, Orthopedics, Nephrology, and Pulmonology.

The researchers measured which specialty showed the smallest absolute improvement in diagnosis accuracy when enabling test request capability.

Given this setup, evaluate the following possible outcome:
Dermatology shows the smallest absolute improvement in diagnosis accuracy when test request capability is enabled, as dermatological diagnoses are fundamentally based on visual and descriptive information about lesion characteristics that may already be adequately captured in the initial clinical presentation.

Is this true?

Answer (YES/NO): NO